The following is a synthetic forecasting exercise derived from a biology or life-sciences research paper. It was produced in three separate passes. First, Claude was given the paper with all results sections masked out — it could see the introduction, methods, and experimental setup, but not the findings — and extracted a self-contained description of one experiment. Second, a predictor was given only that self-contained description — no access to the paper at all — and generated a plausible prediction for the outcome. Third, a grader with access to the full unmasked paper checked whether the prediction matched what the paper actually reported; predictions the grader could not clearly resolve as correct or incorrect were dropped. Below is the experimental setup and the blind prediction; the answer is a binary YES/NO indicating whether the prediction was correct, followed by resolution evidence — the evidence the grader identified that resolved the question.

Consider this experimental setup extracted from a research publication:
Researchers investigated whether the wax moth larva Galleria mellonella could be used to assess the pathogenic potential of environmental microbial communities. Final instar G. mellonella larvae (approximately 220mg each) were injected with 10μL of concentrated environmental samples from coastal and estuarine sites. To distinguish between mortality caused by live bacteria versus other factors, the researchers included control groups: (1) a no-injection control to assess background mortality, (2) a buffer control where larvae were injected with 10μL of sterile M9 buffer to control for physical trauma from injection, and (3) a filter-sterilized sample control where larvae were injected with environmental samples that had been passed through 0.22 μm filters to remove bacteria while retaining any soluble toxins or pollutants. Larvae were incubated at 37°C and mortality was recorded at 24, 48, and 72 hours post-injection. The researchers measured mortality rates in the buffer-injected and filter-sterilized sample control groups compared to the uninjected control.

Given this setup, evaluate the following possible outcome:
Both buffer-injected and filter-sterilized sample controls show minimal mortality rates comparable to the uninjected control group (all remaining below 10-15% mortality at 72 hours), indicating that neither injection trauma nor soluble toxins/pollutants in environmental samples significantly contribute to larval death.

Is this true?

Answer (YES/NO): YES